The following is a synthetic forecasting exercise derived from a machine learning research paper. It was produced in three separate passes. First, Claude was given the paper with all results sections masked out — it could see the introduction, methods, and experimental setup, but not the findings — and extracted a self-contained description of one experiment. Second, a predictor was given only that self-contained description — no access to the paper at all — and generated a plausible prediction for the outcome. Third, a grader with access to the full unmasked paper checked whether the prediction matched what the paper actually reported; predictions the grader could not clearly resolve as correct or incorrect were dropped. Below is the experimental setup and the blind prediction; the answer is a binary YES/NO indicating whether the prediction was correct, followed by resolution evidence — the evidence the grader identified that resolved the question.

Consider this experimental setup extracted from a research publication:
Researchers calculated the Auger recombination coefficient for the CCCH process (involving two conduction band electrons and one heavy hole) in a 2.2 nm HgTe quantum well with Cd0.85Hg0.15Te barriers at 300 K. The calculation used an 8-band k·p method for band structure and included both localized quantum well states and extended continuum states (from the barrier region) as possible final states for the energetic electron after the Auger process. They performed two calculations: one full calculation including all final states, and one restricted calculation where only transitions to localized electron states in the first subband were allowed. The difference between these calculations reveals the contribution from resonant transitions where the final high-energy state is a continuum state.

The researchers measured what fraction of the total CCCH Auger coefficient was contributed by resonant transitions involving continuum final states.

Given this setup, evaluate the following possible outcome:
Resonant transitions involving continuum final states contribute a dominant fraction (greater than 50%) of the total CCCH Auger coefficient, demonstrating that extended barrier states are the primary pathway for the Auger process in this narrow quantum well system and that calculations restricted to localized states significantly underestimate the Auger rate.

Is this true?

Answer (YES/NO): NO